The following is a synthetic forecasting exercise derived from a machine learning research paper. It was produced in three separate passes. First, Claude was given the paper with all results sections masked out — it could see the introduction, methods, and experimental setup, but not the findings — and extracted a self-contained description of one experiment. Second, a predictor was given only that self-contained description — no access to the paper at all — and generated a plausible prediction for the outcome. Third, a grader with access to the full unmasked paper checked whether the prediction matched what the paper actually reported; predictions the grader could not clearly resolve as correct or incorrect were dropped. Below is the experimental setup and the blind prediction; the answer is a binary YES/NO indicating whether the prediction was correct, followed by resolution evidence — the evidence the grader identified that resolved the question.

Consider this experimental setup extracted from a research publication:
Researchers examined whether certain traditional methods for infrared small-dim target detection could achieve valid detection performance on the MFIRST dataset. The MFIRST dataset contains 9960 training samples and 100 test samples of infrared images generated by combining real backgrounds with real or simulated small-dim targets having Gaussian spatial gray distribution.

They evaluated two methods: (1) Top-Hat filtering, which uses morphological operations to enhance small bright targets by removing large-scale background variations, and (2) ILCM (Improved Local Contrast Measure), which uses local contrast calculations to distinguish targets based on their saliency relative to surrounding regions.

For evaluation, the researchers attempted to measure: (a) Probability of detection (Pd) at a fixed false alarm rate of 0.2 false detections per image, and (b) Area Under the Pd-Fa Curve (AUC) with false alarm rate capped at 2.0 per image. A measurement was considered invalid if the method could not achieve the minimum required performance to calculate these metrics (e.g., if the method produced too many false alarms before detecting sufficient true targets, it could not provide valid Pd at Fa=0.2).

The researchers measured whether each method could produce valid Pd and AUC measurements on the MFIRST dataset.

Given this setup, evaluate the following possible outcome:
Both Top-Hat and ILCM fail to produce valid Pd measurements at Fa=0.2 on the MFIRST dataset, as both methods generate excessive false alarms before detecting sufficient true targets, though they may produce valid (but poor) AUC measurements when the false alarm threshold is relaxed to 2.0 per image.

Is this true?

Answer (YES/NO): NO